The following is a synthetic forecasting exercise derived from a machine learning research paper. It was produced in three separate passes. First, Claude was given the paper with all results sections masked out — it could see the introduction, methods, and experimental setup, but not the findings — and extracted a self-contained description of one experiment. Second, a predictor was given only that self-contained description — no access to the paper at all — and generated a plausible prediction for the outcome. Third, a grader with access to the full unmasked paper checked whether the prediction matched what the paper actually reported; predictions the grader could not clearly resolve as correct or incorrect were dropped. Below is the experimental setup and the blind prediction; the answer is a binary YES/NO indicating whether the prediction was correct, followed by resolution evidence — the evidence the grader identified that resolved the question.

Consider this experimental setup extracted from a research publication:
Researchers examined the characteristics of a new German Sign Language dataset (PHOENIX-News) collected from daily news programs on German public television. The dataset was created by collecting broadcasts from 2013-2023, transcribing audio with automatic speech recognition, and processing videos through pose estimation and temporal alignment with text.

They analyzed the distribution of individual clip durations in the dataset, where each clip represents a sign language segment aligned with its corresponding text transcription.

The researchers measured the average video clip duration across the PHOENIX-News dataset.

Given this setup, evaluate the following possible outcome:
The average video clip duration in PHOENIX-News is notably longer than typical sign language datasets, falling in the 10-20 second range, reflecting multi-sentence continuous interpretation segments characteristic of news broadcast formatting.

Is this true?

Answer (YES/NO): NO